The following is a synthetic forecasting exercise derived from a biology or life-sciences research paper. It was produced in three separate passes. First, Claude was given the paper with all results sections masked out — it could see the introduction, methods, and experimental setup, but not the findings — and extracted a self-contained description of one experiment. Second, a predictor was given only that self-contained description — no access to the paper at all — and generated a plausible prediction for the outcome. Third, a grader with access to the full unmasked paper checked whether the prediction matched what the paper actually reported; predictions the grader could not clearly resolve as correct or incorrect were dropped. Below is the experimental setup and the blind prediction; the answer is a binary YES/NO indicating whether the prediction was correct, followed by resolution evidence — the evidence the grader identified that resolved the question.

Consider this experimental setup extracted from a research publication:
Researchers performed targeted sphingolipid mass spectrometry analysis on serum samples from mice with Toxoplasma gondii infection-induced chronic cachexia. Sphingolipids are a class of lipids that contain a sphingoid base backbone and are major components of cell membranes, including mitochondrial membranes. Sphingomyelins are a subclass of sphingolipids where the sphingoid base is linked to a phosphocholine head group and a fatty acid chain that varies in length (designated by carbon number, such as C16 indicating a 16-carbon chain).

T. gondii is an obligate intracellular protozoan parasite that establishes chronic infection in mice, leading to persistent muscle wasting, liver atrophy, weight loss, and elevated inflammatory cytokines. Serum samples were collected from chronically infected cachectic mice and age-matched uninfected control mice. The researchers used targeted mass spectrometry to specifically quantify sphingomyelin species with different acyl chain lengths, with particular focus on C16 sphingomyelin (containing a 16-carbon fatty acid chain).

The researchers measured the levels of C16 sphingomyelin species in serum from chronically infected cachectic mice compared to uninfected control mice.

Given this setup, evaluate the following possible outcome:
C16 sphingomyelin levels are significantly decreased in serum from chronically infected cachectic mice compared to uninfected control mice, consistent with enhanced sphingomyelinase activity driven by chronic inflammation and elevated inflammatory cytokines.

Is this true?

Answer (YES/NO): NO